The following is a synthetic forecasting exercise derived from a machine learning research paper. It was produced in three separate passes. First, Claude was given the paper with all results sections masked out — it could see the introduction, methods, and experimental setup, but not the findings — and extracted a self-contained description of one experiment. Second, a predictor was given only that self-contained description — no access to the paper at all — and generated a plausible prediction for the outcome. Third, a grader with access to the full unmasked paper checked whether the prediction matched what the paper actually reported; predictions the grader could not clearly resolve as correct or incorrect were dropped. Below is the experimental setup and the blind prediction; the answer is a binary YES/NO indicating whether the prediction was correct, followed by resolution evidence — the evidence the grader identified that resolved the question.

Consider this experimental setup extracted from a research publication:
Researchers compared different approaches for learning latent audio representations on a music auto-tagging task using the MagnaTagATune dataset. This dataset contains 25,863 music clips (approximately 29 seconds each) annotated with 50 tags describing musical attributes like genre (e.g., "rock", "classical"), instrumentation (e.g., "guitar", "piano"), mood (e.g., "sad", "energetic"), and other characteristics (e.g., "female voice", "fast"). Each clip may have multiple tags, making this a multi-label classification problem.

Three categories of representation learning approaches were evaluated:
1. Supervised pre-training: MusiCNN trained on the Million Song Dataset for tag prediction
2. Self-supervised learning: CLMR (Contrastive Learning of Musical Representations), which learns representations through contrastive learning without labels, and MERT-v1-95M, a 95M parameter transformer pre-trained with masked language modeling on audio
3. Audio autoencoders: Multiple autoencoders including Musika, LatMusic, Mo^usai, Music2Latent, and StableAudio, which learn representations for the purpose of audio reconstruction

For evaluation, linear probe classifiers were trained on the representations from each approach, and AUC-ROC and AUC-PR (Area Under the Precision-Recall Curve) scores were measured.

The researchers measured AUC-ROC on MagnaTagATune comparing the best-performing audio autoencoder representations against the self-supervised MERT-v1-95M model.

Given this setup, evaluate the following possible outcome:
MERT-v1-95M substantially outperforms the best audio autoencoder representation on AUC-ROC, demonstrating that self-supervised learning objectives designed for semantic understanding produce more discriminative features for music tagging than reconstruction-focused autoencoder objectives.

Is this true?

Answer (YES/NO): YES